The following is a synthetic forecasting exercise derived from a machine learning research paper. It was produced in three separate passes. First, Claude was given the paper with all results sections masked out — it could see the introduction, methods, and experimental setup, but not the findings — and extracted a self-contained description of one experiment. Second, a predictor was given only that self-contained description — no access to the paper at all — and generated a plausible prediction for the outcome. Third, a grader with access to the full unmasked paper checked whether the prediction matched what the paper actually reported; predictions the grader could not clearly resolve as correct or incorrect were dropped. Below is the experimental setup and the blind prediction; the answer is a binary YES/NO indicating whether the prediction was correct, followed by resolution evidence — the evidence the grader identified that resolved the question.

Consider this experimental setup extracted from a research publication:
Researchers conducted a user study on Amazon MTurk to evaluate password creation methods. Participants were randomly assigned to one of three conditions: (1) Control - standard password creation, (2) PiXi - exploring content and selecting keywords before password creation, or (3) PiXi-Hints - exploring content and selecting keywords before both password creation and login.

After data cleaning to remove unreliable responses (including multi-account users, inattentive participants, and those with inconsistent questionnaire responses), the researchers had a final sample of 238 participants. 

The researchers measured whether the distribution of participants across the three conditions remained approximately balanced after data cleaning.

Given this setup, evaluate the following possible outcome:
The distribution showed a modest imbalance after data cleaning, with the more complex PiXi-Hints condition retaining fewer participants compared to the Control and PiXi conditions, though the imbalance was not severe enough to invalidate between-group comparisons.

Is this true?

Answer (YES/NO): NO